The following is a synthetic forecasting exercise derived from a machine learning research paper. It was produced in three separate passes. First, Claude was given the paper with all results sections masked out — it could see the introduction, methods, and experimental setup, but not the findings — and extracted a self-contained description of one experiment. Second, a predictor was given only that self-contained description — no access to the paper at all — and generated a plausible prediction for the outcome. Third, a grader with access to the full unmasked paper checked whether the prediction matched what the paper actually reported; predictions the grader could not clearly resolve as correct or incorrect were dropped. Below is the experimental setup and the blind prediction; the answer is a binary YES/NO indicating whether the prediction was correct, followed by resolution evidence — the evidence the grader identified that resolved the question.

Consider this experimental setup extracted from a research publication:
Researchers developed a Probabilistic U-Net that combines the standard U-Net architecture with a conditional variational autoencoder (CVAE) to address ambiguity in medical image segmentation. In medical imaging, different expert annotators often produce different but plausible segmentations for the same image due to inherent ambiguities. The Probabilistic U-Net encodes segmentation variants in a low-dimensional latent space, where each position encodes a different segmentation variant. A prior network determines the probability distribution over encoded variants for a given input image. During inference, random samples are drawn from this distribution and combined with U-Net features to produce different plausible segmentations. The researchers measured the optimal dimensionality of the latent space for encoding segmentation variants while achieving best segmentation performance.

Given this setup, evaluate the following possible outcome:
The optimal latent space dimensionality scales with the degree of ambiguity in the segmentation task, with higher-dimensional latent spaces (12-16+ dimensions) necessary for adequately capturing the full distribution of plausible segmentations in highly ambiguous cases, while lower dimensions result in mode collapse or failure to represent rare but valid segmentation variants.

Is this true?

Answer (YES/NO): NO